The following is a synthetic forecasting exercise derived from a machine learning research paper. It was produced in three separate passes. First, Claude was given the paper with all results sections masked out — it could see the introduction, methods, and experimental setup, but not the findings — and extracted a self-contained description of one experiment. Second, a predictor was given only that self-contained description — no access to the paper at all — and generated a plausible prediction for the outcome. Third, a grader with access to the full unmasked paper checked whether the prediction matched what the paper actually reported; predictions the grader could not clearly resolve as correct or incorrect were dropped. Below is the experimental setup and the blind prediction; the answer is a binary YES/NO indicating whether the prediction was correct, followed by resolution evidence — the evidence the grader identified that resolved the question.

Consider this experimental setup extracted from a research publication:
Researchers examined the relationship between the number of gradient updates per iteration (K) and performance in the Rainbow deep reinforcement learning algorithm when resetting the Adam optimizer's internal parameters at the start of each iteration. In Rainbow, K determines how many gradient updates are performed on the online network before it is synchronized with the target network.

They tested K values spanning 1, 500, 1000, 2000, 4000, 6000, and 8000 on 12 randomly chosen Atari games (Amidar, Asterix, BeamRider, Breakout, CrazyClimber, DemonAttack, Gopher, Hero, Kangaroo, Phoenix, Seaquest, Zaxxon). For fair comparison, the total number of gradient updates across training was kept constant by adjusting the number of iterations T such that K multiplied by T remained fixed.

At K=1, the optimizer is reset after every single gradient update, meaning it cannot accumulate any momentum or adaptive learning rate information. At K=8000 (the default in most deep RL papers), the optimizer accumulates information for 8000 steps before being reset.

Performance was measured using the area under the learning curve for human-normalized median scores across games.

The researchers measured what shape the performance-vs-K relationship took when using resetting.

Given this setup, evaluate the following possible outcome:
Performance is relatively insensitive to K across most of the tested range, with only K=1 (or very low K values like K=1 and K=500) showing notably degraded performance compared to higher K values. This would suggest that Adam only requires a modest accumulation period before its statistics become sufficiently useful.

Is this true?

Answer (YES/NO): NO